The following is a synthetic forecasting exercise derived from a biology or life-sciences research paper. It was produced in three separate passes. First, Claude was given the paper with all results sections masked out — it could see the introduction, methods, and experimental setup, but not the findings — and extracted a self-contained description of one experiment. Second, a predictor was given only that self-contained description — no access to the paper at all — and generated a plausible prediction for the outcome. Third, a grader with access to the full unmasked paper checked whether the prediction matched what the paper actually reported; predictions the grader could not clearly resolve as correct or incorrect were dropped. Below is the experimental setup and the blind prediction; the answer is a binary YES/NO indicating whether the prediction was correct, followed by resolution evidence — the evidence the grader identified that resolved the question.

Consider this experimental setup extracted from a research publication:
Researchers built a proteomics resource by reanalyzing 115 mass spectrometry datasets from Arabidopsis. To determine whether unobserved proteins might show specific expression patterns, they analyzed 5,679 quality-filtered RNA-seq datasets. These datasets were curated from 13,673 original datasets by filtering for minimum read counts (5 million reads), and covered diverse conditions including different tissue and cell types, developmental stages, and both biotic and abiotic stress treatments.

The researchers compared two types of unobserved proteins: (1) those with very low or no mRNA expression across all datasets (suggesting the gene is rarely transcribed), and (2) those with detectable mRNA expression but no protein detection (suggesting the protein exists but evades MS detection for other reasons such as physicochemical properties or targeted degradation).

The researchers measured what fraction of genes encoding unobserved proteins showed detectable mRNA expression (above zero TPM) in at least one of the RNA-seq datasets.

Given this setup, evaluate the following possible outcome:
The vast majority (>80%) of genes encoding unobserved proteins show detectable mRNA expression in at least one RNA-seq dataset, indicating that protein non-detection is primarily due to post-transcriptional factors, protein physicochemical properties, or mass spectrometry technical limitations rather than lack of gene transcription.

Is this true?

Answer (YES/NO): YES